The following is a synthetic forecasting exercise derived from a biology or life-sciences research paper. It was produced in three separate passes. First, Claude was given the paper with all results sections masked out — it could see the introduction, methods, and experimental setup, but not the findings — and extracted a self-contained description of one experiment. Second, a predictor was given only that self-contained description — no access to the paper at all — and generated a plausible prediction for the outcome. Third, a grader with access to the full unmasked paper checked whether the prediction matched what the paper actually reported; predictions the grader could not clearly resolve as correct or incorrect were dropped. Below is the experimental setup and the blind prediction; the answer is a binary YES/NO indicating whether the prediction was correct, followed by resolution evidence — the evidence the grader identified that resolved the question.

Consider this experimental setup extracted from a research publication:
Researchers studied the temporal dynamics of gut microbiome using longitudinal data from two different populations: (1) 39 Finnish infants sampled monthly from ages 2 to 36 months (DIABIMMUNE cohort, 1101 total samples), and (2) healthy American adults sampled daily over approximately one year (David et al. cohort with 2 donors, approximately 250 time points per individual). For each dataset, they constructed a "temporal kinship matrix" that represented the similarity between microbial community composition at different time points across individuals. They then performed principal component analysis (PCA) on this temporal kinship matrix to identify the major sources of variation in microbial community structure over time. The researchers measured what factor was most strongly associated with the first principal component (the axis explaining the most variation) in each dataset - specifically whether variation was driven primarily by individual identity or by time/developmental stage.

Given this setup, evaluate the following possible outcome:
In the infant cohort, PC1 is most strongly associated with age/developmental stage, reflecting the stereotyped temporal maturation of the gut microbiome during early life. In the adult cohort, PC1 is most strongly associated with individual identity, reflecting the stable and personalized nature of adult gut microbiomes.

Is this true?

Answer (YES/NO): YES